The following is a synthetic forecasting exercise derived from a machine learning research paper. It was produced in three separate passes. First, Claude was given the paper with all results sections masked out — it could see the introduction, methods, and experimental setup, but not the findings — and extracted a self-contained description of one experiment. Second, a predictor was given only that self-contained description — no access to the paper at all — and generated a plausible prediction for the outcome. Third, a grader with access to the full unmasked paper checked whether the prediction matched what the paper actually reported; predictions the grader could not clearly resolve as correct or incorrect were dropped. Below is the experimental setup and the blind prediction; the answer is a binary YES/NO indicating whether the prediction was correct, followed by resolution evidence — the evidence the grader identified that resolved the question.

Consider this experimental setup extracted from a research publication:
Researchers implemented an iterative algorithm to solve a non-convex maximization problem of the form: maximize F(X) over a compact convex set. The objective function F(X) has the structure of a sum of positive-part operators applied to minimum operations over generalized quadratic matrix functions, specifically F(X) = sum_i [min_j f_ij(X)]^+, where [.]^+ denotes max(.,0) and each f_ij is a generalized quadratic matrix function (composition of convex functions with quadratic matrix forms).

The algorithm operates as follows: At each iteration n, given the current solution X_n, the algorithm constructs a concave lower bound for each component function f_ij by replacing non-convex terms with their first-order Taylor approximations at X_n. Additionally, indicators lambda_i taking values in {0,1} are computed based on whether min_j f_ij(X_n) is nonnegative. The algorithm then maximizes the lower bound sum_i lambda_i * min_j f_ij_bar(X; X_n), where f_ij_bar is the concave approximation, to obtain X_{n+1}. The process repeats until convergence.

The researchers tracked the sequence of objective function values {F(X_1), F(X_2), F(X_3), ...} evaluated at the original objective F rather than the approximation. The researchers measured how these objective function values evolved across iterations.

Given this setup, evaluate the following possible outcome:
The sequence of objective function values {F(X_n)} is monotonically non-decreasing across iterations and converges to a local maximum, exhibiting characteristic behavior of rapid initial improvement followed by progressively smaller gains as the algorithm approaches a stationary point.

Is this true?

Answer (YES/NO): NO